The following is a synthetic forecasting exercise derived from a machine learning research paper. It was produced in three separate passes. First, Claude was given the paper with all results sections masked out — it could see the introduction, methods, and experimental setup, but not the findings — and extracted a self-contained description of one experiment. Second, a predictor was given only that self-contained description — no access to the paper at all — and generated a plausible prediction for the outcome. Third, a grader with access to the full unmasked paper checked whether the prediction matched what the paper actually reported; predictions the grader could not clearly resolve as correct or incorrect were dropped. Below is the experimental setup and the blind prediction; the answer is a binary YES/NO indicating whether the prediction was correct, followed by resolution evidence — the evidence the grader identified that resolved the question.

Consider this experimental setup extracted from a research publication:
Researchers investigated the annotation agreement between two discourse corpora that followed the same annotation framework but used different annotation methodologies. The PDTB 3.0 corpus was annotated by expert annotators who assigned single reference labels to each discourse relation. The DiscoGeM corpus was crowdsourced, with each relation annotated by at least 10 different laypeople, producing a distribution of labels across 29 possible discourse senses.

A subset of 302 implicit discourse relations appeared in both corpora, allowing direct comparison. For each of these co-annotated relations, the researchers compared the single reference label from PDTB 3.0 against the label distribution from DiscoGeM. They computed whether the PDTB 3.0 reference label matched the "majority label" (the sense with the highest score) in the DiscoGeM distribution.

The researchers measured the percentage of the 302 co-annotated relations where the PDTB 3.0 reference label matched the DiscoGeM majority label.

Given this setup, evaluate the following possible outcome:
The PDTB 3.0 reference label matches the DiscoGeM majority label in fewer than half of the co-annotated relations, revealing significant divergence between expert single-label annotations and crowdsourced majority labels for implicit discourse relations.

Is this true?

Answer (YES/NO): YES